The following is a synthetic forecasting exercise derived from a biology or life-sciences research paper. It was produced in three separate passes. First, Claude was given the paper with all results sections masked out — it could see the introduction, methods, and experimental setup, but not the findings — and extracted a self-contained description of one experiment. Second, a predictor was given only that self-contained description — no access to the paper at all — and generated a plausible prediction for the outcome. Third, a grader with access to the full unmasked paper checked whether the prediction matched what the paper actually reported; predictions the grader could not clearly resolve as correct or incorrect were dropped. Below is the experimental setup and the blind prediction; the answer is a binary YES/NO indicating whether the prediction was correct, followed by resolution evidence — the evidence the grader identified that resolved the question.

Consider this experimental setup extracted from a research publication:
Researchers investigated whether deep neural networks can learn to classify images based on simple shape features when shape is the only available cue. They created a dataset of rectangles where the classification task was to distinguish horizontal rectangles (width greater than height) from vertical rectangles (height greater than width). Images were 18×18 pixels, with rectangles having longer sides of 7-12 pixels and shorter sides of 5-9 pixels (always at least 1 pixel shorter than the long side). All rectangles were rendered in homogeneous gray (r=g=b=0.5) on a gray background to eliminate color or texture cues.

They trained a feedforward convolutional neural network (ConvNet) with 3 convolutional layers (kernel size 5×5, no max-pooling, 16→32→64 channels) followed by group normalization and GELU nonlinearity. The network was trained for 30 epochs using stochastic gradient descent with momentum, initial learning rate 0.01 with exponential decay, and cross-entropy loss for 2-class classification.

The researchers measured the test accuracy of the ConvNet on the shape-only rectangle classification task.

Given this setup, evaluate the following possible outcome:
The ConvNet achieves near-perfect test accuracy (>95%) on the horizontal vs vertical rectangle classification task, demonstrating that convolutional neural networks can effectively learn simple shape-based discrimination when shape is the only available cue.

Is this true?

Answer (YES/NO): YES